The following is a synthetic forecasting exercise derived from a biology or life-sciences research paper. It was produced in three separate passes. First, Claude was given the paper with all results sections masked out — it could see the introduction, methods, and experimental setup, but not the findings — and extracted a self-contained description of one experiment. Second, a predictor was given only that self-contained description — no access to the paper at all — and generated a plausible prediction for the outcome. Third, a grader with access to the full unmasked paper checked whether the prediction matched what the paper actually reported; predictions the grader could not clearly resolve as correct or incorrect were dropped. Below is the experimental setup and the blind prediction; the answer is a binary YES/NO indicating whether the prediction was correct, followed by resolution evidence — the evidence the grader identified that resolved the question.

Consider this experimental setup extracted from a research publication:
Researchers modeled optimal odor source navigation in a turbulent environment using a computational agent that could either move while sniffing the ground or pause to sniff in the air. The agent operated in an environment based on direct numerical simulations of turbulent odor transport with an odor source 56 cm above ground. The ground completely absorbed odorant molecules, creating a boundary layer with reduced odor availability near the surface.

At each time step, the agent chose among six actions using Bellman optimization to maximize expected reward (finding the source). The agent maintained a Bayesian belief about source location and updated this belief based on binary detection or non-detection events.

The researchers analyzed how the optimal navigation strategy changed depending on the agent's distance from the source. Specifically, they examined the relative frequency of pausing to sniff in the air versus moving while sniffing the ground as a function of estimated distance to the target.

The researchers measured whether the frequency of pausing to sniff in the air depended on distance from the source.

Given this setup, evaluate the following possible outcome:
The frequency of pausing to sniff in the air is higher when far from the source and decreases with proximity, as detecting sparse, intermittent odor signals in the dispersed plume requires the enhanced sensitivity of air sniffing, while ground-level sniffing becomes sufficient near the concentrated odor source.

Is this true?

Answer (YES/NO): YES